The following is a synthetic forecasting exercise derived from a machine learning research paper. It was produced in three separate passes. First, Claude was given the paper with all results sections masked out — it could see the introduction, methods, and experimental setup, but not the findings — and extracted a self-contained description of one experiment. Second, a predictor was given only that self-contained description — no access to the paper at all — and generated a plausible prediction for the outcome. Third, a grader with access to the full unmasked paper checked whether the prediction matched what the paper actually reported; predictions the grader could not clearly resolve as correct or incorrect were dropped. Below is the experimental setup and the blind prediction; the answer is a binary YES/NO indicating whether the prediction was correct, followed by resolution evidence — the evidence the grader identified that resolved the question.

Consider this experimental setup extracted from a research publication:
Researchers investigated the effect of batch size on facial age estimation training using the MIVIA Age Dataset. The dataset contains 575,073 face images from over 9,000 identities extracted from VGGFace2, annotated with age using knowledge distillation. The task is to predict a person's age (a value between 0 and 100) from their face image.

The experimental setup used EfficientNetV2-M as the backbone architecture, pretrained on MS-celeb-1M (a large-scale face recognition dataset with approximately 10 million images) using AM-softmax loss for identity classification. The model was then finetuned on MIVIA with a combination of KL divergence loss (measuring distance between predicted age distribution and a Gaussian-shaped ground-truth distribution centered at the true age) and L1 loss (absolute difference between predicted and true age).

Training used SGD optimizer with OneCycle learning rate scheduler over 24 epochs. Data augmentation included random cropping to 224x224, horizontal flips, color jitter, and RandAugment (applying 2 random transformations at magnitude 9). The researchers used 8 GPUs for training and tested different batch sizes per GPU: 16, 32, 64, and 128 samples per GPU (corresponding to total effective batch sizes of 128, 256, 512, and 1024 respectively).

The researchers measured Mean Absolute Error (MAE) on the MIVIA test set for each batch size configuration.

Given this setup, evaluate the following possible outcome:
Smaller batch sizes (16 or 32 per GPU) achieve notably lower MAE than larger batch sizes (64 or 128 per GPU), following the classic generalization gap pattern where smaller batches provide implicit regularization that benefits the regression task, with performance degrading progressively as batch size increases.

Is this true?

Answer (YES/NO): NO